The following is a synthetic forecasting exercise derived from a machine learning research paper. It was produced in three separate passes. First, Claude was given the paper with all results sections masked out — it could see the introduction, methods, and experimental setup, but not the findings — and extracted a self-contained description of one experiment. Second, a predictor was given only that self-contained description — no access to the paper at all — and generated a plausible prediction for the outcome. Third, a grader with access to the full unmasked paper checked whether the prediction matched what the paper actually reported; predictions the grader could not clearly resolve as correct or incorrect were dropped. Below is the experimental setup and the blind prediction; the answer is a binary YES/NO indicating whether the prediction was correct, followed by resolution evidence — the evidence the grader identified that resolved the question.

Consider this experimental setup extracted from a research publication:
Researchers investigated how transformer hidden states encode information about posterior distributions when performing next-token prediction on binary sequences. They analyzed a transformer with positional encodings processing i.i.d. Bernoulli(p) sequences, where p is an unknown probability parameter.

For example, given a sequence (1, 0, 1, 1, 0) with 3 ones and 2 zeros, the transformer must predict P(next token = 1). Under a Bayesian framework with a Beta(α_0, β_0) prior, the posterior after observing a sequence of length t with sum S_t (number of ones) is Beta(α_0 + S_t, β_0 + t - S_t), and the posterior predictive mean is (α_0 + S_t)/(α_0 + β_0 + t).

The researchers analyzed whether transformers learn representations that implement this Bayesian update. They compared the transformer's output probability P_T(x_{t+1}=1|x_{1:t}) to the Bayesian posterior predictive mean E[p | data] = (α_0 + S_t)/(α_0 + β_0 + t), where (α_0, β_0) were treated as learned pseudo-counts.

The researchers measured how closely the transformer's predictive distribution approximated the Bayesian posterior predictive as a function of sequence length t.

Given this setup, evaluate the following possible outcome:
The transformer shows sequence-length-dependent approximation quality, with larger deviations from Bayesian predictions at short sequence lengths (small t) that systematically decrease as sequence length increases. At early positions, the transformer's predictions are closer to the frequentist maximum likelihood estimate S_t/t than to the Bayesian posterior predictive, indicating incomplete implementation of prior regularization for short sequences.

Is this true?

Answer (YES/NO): NO